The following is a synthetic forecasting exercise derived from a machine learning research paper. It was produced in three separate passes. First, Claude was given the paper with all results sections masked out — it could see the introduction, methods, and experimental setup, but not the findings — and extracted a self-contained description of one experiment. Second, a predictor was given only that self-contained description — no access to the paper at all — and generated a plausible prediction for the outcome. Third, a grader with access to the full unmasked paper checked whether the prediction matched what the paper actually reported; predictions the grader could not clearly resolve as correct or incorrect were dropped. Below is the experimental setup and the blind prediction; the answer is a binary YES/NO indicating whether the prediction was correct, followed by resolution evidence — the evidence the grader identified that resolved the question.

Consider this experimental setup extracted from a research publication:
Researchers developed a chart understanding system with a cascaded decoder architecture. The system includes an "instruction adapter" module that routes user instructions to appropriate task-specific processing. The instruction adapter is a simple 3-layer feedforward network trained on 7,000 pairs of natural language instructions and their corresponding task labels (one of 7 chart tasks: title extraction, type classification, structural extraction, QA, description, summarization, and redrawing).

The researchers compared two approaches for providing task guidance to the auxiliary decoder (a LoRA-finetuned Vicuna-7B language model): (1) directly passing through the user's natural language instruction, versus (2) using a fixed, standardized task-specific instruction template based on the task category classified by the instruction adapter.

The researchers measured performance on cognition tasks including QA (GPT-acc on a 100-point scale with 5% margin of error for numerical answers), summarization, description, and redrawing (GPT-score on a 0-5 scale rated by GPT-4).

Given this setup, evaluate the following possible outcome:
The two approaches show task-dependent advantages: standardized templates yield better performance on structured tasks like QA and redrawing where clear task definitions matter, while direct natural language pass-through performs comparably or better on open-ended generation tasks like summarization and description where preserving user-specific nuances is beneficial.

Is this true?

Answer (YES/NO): NO